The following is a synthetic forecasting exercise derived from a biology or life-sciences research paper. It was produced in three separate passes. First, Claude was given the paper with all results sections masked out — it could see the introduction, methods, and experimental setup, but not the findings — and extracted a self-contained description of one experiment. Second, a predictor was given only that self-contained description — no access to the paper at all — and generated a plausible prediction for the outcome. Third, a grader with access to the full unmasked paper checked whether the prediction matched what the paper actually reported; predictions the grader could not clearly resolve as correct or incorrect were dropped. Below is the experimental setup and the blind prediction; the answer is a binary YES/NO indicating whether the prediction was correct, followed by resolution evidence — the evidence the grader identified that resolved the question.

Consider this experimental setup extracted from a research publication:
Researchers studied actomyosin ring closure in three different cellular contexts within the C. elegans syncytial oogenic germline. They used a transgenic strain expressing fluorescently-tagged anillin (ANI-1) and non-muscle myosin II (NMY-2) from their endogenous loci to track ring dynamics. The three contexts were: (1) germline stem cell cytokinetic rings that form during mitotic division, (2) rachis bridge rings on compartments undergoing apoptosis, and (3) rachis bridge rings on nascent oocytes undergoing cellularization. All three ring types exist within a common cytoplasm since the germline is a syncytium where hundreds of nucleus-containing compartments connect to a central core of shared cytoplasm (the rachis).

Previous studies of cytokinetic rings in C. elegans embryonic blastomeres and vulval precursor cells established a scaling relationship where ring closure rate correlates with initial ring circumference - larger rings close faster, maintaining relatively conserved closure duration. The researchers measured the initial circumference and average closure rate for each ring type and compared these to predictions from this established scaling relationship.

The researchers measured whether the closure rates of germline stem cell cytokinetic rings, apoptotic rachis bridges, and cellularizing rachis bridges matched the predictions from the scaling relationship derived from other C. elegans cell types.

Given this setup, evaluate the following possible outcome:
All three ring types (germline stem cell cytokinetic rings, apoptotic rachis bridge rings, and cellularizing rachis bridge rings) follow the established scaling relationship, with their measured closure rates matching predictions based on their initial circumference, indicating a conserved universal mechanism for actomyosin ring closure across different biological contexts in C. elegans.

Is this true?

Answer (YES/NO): NO